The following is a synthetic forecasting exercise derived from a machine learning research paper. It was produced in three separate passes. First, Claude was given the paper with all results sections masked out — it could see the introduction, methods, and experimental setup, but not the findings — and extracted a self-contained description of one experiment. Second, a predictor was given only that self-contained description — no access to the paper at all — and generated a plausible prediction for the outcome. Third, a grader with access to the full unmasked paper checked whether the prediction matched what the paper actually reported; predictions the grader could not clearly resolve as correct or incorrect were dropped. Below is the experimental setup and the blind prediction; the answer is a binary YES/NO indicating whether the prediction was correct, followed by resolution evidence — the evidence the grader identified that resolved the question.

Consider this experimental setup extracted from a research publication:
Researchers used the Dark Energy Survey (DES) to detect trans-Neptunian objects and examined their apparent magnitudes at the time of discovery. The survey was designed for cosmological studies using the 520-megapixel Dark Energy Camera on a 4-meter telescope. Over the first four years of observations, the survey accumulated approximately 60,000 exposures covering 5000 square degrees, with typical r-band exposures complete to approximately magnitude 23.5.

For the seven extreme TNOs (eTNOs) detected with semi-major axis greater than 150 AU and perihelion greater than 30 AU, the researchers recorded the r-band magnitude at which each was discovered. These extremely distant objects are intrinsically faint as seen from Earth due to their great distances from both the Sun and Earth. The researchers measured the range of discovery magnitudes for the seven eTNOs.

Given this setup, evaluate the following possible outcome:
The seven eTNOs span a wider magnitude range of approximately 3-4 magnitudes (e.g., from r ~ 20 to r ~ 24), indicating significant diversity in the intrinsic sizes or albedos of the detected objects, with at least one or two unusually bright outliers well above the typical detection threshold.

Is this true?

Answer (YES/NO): NO